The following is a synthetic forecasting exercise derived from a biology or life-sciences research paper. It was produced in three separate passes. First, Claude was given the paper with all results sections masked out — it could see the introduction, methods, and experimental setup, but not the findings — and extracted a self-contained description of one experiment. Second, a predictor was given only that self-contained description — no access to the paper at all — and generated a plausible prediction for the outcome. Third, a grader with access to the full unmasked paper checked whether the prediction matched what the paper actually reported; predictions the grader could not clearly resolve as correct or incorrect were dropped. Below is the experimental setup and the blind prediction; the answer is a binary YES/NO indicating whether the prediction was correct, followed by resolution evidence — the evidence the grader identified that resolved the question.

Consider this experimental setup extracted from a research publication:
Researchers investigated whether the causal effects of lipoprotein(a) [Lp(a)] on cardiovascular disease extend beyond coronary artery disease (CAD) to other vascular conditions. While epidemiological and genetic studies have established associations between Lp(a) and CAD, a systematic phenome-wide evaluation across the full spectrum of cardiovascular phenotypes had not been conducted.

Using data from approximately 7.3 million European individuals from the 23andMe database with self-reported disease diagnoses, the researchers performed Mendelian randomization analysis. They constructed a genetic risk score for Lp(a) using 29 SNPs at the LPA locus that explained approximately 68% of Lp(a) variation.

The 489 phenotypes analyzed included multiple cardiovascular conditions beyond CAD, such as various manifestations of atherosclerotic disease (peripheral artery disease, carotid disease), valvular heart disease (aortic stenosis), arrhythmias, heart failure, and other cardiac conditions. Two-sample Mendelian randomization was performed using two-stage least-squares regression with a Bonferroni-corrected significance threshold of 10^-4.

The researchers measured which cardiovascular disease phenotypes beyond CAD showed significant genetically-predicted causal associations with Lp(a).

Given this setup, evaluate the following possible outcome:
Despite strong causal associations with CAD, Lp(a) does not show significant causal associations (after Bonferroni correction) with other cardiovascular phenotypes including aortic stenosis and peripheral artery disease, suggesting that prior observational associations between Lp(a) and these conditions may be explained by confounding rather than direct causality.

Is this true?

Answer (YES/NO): NO